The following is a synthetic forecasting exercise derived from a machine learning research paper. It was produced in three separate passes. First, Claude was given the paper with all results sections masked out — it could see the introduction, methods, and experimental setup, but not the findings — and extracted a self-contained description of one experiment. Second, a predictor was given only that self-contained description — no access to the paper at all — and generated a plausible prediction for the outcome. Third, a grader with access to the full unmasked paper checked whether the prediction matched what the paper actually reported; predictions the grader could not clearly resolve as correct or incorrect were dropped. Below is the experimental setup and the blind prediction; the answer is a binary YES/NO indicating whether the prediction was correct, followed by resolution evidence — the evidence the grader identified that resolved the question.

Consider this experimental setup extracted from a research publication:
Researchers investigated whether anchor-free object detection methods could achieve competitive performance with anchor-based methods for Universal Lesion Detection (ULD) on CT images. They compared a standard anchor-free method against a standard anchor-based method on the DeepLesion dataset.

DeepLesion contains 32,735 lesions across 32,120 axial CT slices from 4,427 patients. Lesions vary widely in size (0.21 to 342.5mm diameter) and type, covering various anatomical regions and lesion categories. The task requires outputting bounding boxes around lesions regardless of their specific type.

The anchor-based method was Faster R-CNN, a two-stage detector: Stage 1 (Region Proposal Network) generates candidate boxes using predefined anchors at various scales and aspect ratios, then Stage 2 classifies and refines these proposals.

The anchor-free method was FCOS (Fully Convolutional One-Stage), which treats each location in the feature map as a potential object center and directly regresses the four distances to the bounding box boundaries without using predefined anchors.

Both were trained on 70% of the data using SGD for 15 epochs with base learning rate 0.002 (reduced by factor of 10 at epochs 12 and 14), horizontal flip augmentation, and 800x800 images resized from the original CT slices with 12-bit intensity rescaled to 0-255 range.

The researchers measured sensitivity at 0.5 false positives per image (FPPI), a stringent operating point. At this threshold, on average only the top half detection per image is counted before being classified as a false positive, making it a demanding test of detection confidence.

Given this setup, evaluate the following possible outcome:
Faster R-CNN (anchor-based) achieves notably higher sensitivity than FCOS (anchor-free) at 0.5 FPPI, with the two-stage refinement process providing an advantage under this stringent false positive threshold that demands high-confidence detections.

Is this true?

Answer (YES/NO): YES